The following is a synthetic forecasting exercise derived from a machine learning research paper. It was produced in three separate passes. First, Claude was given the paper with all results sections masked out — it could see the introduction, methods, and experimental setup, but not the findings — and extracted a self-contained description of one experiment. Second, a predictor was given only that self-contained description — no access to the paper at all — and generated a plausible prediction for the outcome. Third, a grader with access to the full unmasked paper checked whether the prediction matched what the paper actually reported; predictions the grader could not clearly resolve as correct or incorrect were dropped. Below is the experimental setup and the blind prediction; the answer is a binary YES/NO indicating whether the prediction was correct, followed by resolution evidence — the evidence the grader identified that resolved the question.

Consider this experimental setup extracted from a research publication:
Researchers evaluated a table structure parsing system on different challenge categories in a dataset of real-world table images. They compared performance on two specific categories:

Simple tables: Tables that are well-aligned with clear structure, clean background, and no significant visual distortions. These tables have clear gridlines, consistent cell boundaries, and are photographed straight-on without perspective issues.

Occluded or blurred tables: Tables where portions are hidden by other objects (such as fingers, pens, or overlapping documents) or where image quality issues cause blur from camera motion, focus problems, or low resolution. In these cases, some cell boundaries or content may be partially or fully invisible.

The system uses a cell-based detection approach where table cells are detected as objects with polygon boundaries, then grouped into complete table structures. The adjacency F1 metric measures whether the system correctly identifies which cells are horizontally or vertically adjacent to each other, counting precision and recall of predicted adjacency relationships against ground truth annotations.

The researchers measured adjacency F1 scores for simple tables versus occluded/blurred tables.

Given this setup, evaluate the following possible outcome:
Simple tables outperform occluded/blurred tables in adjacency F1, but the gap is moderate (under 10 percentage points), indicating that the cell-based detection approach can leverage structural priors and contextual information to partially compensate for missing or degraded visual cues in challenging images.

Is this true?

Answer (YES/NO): NO